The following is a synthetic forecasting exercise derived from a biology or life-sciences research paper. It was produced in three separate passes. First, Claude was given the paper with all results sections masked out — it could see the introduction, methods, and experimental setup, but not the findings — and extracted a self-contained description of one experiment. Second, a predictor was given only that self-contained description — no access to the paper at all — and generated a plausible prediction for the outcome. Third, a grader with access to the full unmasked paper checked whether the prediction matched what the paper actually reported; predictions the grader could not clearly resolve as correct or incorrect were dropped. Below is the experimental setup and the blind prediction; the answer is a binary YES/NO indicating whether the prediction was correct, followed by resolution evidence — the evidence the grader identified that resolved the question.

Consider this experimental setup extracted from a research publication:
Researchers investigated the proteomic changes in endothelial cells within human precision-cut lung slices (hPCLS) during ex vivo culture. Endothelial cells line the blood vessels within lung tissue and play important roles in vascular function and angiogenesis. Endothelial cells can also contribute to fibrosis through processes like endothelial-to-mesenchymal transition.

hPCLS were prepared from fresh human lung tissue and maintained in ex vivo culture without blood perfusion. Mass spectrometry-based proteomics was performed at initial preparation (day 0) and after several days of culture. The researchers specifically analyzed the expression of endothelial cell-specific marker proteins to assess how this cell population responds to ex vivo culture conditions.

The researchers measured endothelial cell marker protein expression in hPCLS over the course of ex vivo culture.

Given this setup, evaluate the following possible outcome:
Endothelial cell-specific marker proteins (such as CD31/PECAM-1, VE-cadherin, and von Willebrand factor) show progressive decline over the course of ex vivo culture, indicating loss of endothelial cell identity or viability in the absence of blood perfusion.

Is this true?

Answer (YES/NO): NO